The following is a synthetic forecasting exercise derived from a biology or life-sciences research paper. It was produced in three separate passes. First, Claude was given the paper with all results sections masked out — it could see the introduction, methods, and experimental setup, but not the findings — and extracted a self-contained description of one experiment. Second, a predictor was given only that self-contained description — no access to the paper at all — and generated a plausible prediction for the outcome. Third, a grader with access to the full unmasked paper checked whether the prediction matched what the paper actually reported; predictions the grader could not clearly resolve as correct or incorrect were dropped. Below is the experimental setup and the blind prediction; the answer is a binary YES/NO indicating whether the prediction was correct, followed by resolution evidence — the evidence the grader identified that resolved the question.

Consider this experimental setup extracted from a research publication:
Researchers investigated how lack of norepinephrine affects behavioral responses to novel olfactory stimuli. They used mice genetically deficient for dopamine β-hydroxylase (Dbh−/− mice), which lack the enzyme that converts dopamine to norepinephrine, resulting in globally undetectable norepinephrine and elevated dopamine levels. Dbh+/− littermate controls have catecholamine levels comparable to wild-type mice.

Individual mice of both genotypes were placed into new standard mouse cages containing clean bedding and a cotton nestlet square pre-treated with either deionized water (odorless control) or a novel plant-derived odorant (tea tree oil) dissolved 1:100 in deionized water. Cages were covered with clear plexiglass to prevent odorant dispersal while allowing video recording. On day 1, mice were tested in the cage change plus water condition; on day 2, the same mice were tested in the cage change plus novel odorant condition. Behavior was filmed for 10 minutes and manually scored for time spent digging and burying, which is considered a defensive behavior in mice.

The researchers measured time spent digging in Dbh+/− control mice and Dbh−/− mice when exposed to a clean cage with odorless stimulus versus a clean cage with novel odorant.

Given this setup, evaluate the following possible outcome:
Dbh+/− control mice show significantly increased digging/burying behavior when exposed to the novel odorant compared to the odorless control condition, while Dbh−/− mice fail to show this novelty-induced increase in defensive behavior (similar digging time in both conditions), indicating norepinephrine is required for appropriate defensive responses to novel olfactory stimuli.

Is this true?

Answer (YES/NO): YES